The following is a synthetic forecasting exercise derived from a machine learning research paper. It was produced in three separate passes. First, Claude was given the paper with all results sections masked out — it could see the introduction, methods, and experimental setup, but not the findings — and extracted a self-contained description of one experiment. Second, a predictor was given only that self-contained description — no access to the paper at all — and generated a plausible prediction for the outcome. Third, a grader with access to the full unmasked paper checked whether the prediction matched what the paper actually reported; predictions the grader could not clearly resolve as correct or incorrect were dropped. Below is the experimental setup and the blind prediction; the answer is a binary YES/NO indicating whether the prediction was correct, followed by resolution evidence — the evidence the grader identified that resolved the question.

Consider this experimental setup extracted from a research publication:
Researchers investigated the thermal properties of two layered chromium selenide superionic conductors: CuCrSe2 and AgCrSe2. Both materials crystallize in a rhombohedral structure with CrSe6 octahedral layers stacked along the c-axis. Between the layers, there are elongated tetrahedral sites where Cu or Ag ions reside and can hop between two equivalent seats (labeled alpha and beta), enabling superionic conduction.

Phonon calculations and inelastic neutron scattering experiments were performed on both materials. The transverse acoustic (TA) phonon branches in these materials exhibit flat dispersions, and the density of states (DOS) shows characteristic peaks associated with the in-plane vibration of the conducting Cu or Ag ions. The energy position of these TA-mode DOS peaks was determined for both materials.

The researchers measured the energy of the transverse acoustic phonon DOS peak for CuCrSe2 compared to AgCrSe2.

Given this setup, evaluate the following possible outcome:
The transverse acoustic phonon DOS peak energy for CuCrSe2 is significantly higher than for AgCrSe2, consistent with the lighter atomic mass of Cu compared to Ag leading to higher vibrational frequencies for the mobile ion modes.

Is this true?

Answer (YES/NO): YES